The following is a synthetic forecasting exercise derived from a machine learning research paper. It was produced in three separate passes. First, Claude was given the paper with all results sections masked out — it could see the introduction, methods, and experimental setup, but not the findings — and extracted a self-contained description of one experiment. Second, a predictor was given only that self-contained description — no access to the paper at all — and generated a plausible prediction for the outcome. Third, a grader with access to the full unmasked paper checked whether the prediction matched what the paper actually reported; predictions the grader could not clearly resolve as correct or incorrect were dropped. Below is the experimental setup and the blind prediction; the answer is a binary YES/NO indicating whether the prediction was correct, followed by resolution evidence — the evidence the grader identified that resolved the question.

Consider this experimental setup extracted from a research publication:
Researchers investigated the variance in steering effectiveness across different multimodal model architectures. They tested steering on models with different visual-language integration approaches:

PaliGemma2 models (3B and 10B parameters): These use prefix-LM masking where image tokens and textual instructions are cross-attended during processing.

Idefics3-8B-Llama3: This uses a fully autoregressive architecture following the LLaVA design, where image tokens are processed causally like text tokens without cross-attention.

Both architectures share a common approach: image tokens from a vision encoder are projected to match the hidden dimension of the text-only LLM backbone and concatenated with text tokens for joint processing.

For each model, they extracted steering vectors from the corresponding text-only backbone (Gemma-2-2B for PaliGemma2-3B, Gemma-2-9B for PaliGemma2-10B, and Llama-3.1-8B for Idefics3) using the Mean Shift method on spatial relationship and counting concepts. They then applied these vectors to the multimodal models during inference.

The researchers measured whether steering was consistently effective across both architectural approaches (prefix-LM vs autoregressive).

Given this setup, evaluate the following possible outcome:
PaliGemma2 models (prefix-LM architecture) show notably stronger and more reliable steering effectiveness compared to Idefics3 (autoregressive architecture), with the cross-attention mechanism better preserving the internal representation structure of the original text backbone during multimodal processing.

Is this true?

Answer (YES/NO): NO